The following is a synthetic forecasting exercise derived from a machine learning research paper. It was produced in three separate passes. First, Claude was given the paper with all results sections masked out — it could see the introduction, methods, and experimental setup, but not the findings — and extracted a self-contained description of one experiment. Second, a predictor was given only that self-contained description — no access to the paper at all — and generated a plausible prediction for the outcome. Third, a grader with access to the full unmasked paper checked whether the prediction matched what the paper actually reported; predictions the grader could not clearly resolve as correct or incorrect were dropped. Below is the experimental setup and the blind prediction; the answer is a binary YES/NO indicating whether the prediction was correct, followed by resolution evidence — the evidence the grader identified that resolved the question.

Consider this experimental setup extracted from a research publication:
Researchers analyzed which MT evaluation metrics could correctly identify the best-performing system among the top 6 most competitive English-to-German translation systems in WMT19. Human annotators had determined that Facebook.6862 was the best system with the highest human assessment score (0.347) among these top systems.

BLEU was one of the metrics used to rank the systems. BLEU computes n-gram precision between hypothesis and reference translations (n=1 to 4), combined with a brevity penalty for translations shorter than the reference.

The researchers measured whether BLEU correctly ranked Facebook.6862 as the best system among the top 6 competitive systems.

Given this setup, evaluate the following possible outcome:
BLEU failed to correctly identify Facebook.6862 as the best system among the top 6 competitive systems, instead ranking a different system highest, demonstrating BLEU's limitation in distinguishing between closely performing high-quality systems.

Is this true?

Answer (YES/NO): YES